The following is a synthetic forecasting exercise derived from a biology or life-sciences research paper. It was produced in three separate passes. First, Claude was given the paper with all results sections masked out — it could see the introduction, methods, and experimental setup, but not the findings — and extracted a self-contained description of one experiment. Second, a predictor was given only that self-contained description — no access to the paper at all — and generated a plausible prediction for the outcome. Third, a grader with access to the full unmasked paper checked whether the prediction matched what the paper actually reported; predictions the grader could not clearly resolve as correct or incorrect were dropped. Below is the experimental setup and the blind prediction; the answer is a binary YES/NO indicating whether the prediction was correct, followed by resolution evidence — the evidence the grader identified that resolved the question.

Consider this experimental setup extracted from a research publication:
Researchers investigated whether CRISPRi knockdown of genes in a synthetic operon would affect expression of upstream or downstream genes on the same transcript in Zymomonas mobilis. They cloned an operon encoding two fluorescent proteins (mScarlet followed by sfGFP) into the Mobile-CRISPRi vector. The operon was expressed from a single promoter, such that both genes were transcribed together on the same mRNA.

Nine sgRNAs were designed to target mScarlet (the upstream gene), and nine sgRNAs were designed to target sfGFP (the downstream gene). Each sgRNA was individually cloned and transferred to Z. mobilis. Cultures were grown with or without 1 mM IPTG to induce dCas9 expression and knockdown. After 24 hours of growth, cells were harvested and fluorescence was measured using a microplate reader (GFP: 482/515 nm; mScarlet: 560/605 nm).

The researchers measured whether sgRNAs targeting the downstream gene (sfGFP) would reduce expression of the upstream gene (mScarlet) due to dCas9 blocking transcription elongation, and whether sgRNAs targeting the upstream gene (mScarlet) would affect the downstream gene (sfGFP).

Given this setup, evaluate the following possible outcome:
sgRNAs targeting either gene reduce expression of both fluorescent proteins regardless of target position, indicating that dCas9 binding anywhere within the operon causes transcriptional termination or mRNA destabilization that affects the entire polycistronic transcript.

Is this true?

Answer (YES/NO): NO